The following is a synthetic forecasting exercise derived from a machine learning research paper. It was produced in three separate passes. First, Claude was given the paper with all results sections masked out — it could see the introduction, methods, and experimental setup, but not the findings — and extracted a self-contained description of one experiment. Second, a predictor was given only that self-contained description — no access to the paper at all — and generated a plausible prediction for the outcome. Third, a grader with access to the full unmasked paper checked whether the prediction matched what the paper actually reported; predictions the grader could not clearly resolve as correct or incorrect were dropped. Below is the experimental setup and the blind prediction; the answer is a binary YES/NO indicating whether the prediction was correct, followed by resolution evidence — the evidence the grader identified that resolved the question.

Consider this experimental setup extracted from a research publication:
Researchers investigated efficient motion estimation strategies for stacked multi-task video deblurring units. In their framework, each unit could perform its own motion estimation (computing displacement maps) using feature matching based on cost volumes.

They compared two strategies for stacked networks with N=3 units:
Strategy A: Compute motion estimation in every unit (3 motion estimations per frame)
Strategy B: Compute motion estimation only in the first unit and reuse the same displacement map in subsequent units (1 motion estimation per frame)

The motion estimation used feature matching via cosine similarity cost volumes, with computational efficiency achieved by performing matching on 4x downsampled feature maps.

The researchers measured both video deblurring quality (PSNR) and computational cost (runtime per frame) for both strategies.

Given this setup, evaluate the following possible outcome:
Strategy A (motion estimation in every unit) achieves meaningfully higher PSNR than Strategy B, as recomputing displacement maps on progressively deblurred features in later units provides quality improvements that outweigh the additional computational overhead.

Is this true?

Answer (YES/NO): NO